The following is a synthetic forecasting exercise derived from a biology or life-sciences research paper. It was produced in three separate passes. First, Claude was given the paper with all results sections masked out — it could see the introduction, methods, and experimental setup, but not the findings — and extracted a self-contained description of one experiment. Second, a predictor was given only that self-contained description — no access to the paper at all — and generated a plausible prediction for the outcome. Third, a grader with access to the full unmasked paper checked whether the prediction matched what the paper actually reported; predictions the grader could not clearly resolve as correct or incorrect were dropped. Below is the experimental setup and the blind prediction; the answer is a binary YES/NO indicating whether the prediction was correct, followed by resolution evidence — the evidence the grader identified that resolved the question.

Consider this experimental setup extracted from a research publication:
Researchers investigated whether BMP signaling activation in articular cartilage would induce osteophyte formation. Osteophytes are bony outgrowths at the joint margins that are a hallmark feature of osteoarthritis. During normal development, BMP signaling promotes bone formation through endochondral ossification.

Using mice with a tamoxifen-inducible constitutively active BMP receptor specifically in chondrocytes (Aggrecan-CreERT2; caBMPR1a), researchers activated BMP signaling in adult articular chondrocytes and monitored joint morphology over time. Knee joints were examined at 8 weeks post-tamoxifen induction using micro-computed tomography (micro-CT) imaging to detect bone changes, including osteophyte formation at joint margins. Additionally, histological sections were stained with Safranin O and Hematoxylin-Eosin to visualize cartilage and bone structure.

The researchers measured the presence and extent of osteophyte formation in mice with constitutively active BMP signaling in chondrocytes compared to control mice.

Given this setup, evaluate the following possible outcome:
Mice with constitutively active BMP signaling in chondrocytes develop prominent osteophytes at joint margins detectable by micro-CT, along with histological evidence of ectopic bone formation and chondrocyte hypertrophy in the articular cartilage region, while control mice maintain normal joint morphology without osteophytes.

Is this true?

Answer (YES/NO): YES